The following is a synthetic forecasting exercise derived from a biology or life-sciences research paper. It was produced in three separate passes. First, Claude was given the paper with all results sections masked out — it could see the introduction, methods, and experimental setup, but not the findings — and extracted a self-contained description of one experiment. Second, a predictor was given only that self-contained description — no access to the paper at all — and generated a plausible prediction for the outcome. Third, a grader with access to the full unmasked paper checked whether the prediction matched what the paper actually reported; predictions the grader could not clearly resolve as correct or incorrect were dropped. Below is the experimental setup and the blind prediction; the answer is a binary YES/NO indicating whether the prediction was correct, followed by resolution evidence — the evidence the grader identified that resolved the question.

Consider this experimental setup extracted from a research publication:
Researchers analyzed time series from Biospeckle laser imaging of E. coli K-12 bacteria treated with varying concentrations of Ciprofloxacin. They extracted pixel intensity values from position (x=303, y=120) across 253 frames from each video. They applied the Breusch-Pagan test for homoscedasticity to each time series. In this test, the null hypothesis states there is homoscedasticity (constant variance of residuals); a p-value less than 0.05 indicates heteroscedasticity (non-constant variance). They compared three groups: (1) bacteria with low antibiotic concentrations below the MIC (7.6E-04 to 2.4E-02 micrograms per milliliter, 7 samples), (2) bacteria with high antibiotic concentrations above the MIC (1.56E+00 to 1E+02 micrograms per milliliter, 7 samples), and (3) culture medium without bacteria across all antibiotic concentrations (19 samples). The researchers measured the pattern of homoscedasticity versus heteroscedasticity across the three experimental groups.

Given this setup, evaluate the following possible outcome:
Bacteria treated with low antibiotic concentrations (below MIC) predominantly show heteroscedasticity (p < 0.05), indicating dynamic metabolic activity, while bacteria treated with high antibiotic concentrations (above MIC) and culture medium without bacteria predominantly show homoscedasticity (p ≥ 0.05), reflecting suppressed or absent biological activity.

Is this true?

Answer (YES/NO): NO